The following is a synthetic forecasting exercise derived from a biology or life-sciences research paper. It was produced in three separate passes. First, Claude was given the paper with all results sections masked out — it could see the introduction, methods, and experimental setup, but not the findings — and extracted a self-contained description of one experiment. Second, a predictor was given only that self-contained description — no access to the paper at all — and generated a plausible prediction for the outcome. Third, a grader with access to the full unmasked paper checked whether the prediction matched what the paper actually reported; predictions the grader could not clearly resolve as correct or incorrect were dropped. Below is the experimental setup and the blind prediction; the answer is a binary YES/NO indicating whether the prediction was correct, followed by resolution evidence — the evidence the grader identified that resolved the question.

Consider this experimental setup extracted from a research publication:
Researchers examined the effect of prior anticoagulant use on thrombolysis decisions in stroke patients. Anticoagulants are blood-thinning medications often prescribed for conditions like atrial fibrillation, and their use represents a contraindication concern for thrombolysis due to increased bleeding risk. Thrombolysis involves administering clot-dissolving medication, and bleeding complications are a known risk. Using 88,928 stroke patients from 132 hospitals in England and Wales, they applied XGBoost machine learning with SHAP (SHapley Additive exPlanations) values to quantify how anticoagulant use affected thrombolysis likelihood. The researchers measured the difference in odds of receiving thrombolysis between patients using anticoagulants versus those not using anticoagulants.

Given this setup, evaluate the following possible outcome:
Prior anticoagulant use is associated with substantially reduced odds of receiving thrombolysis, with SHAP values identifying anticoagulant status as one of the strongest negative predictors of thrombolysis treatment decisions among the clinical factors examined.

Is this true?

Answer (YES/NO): NO